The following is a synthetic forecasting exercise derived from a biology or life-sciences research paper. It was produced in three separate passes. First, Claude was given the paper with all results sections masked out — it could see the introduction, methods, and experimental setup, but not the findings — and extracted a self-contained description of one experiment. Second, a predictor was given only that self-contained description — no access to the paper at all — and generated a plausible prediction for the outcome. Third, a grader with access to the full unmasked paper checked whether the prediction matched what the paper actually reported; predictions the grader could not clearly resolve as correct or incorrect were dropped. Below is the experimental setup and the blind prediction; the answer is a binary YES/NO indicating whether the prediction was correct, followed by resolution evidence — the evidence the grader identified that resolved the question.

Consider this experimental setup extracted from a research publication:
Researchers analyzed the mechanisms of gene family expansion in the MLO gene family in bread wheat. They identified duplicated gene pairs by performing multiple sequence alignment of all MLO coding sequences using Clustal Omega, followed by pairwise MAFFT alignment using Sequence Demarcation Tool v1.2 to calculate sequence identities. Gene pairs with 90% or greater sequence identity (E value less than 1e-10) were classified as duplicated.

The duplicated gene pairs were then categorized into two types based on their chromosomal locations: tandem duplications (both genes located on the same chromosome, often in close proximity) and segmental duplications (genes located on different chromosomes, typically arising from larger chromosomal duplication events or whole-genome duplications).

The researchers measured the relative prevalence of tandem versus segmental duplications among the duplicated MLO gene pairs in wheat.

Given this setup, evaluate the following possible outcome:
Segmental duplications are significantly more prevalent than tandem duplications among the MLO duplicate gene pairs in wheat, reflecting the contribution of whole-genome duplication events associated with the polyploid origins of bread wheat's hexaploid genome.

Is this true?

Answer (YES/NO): YES